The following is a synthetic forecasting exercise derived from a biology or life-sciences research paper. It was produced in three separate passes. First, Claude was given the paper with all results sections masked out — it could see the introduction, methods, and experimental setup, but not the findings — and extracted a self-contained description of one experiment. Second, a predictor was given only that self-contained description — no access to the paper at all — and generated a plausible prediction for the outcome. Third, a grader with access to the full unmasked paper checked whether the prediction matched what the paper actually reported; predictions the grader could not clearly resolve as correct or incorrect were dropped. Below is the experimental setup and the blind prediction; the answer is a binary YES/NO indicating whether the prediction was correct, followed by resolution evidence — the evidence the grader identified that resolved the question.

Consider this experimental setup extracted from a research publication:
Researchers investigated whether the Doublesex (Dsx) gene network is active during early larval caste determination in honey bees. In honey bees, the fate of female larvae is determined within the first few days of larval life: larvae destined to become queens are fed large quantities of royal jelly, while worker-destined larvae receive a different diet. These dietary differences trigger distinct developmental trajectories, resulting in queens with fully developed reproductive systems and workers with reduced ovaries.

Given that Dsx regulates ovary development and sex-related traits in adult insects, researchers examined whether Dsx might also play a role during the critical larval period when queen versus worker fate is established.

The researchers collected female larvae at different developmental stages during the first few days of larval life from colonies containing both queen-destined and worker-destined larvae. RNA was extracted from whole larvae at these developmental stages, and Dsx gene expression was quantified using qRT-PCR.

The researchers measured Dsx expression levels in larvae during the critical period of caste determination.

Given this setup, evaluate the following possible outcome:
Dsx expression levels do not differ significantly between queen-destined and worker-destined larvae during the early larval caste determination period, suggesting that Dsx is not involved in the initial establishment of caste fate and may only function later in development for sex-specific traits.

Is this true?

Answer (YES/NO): YES